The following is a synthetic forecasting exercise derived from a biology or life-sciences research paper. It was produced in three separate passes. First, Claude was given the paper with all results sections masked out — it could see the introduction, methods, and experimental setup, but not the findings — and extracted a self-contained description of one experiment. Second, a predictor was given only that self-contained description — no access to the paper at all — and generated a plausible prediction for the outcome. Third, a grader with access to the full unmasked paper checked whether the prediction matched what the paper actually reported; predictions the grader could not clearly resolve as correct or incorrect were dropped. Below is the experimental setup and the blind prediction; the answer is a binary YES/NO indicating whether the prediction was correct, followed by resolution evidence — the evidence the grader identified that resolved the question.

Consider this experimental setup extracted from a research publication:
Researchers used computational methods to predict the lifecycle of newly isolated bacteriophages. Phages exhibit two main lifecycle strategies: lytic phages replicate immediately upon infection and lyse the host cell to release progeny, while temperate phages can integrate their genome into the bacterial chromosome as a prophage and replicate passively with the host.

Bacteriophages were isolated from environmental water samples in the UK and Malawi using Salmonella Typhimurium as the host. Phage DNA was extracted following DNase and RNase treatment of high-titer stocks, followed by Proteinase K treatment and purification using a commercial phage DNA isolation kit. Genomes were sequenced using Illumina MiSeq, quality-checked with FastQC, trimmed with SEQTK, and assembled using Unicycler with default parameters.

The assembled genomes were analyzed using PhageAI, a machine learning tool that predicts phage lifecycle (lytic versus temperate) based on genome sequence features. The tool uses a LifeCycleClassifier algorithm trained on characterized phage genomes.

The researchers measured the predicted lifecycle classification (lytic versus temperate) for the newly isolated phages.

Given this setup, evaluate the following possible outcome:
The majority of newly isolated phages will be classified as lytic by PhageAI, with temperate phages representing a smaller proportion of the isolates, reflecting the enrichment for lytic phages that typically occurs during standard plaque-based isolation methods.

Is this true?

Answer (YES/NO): YES